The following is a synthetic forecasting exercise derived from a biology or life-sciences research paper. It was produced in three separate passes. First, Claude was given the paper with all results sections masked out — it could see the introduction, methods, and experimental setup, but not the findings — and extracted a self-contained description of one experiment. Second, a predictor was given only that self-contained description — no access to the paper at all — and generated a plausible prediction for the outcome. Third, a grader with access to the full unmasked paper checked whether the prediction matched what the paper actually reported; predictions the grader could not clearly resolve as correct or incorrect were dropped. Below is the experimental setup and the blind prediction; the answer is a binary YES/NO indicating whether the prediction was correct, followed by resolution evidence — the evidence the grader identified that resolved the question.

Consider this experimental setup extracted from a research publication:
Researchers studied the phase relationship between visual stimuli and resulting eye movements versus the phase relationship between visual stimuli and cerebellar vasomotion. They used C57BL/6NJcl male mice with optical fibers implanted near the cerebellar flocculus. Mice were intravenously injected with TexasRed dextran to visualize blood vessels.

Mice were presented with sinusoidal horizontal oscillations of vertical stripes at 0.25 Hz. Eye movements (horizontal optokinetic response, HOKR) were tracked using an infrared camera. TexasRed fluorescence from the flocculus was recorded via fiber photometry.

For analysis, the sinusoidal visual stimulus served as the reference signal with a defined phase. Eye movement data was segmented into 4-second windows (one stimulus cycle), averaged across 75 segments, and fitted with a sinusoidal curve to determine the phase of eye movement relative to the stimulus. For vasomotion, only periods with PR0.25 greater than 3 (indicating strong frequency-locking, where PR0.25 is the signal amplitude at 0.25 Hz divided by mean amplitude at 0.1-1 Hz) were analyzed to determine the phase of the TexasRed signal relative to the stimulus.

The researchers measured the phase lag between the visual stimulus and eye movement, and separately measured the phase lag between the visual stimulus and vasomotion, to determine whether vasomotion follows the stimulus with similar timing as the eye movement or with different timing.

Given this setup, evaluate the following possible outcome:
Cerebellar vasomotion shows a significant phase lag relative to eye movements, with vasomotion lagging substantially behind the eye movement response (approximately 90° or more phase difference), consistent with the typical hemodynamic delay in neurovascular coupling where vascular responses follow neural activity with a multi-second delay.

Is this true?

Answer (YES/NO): NO